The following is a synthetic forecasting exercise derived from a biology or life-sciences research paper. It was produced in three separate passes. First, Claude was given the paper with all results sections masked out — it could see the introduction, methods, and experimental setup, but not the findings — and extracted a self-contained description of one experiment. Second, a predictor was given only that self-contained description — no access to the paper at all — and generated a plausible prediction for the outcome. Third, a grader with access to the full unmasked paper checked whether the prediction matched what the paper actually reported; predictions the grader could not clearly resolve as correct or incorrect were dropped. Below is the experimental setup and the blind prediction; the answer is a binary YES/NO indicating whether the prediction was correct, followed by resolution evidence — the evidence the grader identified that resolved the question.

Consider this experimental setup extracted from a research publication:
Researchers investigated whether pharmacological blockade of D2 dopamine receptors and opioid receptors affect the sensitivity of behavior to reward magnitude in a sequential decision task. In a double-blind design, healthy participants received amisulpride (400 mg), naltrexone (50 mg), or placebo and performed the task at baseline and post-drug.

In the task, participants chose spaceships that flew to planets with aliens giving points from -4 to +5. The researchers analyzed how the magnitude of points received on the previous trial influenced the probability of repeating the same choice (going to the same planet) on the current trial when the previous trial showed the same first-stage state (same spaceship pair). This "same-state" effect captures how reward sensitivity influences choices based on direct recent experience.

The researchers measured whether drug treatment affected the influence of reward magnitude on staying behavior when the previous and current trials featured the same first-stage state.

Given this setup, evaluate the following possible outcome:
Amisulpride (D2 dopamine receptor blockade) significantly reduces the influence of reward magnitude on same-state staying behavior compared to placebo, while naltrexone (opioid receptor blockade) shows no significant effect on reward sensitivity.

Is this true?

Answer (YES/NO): YES